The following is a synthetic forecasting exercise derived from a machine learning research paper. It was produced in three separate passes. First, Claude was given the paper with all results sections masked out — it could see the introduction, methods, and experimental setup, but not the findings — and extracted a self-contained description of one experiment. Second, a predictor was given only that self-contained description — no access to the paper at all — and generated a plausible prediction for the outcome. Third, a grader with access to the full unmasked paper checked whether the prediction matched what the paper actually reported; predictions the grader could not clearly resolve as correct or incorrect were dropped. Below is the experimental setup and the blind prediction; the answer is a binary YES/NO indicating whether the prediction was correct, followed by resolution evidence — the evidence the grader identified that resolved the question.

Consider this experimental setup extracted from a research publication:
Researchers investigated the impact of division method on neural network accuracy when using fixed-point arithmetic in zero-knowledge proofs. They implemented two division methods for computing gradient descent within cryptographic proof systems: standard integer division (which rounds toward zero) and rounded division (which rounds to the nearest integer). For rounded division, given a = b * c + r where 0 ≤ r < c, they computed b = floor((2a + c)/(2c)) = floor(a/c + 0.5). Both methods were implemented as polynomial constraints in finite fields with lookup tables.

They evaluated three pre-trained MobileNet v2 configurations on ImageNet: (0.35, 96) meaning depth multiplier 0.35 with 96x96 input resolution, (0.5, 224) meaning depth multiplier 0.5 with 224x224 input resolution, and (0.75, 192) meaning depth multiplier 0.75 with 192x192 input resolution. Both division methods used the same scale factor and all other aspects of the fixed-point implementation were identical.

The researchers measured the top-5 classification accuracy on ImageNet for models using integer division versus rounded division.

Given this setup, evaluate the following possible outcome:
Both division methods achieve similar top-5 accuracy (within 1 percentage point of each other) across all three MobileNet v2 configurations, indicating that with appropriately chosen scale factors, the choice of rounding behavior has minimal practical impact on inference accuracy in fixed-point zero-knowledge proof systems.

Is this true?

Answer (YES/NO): NO